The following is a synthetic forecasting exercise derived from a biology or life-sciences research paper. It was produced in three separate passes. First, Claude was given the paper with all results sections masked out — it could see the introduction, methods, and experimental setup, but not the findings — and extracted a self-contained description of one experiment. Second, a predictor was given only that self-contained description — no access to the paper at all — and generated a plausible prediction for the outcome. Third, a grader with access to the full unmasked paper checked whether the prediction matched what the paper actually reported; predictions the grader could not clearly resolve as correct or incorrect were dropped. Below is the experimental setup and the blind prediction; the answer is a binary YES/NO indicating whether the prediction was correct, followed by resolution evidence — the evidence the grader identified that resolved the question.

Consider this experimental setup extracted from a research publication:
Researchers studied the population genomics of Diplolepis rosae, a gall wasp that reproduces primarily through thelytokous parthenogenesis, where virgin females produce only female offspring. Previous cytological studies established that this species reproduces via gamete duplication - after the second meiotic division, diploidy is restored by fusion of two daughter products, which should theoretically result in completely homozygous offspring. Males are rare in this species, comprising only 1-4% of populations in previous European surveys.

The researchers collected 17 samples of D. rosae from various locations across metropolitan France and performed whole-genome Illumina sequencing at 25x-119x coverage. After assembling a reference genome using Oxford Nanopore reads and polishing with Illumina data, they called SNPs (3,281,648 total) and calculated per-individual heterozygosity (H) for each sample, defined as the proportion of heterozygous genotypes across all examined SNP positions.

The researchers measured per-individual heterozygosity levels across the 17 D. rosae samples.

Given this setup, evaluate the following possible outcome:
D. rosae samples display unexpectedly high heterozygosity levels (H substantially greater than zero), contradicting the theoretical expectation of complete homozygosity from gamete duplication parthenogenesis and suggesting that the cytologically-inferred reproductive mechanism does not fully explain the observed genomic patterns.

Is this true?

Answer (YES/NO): YES